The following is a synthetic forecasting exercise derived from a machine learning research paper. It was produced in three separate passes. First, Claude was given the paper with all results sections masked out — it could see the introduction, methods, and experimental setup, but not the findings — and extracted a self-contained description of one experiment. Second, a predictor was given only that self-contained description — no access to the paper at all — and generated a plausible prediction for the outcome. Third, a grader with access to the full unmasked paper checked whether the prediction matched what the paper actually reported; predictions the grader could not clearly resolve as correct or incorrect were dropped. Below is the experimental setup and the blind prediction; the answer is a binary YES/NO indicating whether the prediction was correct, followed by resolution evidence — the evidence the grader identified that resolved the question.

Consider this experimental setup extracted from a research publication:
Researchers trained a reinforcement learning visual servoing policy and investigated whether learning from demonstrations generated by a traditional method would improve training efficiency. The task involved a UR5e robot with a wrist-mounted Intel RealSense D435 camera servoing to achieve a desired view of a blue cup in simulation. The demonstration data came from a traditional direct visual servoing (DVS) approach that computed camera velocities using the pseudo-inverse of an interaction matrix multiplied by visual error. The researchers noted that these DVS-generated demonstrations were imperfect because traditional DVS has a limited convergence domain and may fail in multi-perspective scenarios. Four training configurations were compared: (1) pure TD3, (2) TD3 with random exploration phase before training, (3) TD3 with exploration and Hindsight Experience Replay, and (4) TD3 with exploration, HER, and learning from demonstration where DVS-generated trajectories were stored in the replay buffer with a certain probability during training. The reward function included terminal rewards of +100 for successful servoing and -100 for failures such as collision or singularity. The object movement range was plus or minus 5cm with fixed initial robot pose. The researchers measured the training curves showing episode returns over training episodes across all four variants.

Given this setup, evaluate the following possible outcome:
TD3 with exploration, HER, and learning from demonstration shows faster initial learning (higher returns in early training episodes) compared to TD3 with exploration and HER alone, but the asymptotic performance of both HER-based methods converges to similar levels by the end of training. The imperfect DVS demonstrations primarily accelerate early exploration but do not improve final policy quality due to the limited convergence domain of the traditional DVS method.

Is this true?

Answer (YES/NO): NO